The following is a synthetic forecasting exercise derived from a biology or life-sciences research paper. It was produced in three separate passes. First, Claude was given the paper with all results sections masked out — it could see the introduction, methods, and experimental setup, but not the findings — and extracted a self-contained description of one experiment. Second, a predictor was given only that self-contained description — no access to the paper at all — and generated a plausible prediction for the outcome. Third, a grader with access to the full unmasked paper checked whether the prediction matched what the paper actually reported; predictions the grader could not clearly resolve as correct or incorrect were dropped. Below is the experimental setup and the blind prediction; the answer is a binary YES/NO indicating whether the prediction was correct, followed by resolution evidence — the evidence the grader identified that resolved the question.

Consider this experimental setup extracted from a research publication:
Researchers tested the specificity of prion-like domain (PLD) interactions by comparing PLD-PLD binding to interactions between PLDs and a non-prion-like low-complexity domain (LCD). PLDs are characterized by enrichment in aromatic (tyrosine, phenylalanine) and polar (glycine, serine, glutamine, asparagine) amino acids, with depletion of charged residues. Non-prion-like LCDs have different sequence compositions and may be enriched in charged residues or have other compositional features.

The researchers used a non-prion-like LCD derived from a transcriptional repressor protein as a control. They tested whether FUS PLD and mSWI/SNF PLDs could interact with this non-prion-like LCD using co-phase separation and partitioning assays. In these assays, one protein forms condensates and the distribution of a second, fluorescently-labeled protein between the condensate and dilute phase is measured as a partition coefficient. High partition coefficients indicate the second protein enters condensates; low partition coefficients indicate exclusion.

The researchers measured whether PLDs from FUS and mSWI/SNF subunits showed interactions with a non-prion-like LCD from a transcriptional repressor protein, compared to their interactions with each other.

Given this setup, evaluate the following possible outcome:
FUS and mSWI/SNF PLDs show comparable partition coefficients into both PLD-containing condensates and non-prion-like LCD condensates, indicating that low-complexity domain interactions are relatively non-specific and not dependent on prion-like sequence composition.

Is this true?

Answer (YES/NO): NO